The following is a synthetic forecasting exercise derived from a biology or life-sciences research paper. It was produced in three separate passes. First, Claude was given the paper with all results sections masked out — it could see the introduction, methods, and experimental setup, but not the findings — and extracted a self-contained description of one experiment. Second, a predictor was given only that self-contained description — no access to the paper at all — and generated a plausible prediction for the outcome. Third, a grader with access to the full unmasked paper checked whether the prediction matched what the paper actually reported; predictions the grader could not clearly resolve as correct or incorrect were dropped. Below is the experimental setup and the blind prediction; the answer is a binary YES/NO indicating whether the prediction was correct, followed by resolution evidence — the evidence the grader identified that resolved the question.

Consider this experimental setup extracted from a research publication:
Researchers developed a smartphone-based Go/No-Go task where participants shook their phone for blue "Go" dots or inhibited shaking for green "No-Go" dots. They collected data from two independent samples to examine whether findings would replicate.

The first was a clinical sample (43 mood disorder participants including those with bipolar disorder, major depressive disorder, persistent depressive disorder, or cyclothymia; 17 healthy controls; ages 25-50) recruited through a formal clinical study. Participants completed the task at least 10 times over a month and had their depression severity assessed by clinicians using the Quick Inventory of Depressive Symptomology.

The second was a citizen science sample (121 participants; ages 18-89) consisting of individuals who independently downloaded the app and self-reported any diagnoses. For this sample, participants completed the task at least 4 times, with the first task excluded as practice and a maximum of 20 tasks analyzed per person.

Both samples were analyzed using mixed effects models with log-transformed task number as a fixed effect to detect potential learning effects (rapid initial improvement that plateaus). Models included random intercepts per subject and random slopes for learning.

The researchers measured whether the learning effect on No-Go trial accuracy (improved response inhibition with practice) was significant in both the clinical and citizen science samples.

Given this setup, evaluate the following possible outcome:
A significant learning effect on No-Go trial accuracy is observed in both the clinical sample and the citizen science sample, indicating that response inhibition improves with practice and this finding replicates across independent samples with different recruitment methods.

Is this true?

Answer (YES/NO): YES